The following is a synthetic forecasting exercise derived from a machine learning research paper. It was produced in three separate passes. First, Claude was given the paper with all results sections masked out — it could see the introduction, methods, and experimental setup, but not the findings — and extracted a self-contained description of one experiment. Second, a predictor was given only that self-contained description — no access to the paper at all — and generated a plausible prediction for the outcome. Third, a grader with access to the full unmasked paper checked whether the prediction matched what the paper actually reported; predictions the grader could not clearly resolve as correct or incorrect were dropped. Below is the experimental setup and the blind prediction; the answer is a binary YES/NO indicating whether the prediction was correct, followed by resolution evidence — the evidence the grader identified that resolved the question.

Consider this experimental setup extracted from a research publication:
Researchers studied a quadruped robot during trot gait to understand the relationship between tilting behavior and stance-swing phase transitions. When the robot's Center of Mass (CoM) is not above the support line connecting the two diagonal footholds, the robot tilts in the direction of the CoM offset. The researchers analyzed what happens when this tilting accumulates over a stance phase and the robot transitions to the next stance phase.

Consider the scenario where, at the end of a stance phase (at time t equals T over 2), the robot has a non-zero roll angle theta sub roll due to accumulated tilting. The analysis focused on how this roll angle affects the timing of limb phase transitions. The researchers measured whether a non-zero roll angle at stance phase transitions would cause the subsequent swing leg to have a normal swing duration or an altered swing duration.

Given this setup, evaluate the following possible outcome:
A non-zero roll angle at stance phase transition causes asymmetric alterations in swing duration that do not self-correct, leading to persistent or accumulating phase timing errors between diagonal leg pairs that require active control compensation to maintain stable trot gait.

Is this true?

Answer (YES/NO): YES